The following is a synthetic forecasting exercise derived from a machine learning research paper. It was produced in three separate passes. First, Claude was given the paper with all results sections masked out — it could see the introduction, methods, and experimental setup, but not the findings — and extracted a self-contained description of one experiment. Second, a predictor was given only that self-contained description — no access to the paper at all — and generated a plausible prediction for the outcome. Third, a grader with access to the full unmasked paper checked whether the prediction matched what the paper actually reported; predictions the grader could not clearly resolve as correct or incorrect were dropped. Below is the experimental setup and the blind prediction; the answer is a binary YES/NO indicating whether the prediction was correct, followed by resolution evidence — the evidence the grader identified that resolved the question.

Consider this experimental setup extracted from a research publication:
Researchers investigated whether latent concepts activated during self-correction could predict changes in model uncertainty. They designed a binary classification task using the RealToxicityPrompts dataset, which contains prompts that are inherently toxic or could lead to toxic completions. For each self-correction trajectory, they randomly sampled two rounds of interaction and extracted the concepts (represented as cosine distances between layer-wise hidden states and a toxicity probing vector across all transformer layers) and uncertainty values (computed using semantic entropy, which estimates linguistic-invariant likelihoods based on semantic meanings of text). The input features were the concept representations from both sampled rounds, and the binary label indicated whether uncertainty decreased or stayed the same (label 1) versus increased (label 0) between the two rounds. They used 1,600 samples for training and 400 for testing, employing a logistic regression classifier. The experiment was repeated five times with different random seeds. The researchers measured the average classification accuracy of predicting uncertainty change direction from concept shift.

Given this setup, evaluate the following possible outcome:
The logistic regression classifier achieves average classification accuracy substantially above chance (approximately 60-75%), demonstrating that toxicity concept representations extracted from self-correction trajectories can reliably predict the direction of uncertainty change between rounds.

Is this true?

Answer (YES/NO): NO